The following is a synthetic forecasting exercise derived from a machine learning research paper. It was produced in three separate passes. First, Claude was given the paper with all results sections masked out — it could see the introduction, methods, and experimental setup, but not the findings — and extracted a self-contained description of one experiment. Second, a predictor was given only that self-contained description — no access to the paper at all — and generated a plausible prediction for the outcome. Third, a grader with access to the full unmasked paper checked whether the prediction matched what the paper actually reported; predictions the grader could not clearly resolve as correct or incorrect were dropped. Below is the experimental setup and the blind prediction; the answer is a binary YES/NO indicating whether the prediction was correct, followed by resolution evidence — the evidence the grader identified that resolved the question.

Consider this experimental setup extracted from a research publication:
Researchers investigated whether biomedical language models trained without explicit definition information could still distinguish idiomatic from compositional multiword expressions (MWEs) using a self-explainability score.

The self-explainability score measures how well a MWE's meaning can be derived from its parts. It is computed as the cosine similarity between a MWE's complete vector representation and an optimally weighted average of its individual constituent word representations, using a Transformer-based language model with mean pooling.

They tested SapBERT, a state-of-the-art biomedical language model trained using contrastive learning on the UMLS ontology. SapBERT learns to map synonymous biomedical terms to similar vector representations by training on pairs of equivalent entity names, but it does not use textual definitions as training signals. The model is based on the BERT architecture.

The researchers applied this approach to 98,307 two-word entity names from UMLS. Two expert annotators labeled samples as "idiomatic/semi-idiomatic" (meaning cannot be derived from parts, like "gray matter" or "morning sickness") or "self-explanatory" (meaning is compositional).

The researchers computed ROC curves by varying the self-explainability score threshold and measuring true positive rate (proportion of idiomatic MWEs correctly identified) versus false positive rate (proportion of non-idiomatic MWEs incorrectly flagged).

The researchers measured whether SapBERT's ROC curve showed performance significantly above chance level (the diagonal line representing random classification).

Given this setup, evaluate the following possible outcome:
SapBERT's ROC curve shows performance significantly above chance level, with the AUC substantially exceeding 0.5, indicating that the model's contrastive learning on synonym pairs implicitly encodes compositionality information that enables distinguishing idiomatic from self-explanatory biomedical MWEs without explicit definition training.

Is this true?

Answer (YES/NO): YES